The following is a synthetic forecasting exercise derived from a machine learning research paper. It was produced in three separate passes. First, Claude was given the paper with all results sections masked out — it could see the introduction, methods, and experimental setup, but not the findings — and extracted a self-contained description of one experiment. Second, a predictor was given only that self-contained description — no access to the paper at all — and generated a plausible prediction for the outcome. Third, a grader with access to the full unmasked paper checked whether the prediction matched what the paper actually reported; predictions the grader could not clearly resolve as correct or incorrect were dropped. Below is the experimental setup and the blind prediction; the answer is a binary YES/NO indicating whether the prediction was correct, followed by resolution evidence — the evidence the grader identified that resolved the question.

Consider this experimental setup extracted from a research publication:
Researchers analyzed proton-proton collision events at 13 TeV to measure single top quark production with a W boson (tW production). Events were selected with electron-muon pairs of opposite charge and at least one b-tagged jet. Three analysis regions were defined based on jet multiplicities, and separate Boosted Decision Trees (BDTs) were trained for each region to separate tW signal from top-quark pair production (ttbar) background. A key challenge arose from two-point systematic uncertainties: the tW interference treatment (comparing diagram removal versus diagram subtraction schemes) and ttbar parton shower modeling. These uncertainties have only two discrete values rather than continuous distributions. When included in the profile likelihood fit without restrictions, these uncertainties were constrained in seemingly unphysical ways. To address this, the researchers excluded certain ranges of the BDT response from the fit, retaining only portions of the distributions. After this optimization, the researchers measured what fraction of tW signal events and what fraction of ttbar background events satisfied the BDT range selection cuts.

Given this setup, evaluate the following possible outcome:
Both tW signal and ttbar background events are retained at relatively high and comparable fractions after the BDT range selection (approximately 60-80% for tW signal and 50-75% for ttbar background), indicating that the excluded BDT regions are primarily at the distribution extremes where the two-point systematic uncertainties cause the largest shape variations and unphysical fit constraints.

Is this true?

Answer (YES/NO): NO